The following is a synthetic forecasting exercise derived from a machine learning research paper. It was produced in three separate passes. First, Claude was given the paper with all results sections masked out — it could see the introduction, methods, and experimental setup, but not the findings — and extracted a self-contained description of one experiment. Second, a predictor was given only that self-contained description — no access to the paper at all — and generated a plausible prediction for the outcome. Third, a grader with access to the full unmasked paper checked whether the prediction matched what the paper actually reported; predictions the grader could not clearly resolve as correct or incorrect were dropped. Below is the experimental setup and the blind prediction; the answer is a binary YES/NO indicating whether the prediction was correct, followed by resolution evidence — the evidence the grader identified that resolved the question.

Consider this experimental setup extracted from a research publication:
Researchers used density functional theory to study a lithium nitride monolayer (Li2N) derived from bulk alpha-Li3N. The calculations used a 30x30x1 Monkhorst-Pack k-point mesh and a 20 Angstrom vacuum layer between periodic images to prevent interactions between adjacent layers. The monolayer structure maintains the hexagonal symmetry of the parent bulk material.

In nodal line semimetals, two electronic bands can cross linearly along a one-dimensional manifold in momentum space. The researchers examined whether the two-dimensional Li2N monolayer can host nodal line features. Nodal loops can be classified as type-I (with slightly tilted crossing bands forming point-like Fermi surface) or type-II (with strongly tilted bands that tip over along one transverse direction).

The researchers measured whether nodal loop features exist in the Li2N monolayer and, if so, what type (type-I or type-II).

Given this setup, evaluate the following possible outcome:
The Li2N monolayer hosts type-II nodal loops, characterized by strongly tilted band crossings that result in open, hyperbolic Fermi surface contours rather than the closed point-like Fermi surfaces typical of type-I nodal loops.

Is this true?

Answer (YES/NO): YES